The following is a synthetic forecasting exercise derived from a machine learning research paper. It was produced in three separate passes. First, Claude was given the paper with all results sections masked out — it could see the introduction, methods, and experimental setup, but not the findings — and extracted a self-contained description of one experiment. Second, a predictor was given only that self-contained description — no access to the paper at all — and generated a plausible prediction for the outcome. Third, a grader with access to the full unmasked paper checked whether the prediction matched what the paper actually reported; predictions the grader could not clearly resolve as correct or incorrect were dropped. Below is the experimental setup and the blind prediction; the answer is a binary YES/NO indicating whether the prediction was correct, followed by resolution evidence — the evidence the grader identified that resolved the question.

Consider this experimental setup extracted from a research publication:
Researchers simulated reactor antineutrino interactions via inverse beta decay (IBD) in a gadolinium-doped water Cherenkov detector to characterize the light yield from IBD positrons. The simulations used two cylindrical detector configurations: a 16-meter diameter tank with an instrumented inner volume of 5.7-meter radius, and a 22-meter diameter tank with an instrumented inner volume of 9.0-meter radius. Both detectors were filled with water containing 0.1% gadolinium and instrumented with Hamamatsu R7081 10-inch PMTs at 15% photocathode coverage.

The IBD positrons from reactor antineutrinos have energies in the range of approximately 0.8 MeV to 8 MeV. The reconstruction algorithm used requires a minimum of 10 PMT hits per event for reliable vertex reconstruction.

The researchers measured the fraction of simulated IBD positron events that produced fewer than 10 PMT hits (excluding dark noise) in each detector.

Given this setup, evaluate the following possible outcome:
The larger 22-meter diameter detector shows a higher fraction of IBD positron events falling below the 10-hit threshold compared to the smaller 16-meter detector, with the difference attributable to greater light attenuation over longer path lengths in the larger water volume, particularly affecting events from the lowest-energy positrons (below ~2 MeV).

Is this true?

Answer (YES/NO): NO